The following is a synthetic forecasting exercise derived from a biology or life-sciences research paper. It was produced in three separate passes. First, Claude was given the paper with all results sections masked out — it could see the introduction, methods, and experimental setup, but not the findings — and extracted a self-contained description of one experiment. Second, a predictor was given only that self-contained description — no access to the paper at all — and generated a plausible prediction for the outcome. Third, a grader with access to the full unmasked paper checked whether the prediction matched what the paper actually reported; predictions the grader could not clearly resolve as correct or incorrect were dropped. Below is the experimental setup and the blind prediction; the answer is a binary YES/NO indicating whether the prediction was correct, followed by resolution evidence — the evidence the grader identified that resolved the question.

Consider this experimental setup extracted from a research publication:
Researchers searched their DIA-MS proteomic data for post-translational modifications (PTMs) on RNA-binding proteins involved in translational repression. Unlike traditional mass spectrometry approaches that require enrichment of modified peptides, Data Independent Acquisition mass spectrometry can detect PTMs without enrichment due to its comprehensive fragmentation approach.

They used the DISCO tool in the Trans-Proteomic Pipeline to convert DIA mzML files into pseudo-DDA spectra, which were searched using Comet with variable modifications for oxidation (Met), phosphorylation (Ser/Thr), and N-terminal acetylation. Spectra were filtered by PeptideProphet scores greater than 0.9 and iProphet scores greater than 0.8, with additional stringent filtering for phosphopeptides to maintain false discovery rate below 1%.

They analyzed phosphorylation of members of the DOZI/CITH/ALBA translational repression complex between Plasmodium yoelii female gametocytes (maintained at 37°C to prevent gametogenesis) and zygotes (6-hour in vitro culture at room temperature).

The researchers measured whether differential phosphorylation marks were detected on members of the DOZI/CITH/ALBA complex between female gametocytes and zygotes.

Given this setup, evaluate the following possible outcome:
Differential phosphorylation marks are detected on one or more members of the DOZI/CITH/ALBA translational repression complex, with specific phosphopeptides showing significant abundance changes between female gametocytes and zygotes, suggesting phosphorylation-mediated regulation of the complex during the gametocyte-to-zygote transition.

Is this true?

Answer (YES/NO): YES